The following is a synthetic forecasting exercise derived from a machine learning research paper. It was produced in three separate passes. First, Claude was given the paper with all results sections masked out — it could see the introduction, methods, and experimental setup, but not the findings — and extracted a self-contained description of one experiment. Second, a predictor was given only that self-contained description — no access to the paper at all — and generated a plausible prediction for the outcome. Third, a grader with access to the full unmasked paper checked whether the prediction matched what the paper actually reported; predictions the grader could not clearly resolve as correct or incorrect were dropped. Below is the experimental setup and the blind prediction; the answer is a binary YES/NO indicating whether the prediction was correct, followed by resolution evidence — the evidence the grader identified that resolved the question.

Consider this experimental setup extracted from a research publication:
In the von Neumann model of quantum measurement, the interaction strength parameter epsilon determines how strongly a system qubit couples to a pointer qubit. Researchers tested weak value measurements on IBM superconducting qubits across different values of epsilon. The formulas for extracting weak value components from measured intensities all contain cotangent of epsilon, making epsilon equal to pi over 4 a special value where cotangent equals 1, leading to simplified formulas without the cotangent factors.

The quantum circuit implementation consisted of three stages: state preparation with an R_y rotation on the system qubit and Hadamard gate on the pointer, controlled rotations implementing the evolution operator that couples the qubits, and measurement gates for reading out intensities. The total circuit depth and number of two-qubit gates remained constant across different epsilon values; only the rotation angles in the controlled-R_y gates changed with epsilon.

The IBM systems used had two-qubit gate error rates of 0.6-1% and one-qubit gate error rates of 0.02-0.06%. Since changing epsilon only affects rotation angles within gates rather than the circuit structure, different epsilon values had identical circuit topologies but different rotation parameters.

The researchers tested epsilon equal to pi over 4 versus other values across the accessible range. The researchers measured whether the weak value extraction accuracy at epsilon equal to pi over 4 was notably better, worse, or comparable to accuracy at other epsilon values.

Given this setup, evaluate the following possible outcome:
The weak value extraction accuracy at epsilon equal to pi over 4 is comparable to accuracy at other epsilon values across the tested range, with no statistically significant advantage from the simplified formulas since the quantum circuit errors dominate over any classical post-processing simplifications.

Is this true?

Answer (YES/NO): NO